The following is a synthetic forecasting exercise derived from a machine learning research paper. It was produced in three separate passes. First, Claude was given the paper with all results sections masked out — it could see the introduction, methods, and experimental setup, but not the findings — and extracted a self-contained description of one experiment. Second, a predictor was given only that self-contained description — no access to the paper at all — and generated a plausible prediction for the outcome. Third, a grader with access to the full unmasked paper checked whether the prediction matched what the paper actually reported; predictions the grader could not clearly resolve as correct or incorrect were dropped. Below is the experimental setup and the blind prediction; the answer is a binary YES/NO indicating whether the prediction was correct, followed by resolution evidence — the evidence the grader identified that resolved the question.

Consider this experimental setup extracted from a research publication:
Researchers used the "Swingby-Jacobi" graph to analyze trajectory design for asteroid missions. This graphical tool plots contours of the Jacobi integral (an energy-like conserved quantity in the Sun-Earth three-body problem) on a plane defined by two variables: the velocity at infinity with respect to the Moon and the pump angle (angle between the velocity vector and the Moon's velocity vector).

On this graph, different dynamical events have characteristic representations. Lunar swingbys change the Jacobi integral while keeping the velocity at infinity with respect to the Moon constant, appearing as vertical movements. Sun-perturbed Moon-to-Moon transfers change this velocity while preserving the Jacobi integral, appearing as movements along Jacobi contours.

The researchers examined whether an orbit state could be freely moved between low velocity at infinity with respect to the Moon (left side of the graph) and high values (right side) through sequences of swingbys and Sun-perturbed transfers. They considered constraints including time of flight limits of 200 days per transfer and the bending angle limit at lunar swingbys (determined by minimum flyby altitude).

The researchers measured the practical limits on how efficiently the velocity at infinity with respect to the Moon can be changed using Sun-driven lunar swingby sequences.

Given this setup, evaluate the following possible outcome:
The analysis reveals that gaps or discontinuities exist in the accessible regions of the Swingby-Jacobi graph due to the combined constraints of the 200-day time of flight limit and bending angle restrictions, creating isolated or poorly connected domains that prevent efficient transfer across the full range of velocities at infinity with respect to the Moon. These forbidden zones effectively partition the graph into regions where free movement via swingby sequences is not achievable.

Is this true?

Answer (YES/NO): NO